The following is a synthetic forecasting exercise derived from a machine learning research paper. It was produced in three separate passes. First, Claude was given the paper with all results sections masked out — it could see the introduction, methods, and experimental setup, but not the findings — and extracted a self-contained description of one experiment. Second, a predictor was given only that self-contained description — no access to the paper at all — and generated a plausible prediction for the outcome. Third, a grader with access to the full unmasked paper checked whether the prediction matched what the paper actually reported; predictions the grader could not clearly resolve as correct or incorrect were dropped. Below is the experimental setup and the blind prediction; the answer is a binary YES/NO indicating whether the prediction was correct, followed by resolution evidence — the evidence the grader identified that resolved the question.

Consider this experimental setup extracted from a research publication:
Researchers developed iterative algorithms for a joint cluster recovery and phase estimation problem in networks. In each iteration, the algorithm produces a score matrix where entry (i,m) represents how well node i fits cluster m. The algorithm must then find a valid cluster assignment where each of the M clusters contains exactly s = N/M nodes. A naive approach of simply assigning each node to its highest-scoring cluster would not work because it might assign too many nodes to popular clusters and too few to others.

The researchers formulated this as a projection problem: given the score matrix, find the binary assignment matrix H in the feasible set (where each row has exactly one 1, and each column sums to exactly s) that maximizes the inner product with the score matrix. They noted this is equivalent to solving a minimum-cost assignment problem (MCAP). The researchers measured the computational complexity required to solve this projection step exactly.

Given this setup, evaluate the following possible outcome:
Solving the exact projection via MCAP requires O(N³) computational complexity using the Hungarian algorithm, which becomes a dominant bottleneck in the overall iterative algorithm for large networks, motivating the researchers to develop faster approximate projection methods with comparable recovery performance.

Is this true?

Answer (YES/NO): NO